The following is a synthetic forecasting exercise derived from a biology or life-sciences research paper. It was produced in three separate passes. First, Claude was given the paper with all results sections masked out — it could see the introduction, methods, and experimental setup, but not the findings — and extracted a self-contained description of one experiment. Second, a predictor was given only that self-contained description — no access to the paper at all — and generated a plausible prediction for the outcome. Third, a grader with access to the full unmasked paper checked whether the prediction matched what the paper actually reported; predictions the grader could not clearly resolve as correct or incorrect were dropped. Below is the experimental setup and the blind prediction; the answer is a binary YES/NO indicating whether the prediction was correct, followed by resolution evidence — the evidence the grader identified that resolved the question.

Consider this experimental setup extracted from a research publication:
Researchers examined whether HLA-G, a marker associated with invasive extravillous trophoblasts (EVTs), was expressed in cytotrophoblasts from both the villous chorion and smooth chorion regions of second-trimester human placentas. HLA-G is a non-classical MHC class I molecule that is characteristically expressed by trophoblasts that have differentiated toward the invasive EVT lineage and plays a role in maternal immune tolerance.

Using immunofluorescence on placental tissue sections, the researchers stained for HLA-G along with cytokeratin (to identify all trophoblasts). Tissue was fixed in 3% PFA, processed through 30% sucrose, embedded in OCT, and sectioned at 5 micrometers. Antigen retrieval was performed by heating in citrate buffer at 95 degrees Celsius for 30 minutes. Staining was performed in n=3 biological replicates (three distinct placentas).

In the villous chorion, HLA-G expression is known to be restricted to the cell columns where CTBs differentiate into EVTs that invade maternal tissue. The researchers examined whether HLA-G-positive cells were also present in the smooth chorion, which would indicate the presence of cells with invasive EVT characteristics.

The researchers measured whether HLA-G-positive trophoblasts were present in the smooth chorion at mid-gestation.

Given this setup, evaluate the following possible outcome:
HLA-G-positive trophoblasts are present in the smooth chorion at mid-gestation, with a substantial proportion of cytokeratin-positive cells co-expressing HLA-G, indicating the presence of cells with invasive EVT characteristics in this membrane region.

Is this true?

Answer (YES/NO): YES